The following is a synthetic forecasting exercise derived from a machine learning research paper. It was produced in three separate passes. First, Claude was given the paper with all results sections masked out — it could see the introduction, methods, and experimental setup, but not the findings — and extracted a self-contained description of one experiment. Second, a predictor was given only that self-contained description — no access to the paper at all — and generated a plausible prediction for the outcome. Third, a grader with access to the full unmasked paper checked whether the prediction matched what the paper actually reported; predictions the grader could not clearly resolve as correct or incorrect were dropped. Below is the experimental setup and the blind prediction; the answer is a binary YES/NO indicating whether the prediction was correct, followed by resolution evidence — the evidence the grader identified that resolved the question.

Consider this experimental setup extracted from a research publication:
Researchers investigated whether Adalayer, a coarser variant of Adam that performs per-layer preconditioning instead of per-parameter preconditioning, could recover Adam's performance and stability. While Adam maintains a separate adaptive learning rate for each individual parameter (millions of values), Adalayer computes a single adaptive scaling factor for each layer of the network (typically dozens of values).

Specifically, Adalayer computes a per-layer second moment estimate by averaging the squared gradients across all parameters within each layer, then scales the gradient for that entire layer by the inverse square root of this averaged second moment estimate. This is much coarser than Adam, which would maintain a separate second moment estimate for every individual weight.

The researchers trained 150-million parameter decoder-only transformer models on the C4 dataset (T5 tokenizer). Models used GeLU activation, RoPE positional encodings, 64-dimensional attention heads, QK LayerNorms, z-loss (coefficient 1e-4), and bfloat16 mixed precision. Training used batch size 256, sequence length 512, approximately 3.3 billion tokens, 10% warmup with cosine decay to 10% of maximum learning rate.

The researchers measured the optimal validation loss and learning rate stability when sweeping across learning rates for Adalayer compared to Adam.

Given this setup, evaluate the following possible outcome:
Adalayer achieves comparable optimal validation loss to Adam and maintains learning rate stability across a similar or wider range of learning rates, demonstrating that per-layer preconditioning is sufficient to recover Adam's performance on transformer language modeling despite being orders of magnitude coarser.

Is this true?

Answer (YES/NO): NO